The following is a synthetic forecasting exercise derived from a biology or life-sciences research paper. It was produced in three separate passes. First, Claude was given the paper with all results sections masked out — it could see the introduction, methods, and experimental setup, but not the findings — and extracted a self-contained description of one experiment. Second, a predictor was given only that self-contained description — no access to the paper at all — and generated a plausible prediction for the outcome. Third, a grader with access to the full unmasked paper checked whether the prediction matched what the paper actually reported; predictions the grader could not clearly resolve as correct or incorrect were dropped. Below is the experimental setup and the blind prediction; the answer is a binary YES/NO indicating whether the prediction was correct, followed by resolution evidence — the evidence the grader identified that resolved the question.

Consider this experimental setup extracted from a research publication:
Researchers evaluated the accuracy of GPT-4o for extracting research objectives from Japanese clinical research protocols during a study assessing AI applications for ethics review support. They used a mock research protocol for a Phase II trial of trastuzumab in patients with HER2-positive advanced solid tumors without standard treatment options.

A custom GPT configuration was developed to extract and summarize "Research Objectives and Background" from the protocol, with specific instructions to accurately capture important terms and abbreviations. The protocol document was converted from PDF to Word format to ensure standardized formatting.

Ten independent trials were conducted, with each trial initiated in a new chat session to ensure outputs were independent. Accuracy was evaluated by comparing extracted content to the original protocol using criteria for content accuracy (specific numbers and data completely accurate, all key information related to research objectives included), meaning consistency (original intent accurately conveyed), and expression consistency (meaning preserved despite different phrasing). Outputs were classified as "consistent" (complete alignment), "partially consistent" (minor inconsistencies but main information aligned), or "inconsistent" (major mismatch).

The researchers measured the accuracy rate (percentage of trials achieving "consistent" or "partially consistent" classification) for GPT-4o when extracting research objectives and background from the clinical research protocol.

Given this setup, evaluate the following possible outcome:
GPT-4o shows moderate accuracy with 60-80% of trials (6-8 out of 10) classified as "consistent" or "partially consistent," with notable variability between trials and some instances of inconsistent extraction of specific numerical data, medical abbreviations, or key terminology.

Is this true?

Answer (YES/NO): NO